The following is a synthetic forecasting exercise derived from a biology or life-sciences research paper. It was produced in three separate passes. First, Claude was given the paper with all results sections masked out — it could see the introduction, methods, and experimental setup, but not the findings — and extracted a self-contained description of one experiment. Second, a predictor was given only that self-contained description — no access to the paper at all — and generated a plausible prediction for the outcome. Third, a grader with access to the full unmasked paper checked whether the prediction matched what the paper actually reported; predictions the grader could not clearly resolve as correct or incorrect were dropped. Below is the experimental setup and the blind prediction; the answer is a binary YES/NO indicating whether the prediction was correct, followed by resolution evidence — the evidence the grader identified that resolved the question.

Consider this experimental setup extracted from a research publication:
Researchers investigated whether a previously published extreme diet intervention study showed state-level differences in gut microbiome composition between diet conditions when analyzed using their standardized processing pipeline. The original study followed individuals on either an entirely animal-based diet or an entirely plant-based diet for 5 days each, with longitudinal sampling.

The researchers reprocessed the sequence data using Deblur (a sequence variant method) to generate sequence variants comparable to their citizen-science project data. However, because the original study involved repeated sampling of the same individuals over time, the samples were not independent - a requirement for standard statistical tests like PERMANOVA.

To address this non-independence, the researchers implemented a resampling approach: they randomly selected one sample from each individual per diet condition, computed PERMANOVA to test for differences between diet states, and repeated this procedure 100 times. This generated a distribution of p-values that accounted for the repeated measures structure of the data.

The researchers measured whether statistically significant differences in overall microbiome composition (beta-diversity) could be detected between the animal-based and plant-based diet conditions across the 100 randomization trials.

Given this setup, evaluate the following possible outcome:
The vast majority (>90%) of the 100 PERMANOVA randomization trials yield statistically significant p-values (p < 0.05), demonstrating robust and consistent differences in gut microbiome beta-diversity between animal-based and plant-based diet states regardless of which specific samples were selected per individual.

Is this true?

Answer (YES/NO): NO